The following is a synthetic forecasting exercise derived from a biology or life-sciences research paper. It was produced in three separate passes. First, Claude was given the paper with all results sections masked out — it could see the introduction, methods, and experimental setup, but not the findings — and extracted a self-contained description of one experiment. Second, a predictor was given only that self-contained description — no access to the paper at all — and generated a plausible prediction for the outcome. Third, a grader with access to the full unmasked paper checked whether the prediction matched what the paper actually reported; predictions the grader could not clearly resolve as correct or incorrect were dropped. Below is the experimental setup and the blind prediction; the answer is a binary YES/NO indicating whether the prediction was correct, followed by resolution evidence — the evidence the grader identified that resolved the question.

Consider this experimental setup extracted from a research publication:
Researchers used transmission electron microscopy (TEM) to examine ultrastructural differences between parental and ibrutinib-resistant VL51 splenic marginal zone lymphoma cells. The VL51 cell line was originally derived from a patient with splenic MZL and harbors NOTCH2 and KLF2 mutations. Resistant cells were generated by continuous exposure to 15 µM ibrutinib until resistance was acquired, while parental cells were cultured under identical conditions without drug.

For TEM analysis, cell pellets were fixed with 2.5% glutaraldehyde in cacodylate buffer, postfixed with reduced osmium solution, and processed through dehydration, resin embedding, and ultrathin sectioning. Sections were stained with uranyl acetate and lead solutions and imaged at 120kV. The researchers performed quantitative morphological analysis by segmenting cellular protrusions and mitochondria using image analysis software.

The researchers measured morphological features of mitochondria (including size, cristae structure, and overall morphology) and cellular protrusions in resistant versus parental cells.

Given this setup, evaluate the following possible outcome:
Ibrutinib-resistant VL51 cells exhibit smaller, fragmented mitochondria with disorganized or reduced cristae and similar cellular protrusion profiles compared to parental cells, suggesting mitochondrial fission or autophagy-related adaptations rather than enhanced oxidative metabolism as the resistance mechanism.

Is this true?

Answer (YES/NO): NO